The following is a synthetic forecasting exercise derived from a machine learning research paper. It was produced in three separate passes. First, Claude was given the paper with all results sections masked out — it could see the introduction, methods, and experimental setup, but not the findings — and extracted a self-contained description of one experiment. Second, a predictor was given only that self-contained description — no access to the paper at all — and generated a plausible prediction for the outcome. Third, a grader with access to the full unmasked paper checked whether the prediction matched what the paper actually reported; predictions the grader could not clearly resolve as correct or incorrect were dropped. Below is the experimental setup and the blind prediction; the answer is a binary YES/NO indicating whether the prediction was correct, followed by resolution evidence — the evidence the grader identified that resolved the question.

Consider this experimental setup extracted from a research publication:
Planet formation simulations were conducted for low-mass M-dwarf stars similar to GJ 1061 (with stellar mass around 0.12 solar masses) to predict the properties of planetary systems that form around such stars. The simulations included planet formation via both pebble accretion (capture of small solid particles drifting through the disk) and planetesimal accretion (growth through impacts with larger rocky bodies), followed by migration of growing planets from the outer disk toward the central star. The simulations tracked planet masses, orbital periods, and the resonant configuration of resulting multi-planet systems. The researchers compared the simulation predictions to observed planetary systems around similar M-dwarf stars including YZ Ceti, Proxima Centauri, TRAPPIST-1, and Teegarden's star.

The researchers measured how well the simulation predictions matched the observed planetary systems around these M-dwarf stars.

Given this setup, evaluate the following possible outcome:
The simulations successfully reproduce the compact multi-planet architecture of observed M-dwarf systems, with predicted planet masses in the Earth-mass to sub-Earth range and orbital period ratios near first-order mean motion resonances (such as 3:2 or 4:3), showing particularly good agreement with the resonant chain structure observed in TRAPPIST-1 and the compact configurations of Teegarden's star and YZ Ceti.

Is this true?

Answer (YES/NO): NO